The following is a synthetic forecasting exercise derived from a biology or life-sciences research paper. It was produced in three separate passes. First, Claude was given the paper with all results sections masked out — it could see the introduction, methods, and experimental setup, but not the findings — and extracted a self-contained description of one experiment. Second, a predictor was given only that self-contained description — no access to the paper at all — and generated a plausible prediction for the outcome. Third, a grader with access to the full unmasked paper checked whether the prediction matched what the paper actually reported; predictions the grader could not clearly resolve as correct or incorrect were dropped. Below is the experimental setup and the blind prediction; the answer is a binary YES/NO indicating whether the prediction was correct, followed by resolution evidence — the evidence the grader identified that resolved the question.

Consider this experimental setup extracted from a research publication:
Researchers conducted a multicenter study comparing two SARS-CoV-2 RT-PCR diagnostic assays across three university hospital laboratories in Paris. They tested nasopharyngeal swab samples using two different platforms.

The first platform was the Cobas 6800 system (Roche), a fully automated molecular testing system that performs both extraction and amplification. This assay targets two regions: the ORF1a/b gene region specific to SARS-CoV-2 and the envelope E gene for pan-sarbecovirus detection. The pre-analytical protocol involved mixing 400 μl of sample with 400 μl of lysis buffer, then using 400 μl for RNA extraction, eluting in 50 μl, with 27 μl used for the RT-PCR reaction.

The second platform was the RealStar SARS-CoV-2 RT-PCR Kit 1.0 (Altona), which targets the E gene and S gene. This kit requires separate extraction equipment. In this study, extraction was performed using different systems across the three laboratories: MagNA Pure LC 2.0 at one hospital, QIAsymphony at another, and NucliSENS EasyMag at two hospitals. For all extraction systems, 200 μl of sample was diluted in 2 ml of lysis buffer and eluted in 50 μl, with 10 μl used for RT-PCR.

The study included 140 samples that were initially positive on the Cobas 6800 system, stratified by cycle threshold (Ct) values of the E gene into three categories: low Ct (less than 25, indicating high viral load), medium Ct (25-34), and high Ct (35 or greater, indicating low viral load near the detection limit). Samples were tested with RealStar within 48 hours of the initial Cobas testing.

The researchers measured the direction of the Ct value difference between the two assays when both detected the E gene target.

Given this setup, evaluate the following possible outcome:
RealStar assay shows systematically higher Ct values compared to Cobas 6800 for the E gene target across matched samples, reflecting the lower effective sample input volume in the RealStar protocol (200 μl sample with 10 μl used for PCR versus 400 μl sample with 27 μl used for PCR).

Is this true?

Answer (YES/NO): NO